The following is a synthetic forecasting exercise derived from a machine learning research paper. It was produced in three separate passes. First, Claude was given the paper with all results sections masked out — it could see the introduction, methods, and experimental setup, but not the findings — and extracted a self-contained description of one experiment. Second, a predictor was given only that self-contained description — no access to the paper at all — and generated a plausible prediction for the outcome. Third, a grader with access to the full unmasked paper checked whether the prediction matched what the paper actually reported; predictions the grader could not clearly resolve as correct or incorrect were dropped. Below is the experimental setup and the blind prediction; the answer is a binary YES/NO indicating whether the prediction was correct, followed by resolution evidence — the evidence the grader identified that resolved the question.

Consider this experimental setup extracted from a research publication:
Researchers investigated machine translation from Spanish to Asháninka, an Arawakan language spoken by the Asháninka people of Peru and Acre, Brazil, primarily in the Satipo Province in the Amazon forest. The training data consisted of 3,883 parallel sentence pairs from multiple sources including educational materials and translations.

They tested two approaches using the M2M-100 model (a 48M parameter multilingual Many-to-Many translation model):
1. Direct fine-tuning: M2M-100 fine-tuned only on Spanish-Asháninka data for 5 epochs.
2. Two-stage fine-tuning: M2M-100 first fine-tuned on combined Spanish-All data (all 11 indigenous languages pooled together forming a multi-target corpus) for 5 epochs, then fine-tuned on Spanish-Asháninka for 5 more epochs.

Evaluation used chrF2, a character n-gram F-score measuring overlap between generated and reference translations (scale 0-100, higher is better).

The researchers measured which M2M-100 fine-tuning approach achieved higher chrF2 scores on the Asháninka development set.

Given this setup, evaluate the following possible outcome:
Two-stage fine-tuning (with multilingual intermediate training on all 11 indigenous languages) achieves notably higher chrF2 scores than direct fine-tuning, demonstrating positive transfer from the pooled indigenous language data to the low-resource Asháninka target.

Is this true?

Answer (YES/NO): NO